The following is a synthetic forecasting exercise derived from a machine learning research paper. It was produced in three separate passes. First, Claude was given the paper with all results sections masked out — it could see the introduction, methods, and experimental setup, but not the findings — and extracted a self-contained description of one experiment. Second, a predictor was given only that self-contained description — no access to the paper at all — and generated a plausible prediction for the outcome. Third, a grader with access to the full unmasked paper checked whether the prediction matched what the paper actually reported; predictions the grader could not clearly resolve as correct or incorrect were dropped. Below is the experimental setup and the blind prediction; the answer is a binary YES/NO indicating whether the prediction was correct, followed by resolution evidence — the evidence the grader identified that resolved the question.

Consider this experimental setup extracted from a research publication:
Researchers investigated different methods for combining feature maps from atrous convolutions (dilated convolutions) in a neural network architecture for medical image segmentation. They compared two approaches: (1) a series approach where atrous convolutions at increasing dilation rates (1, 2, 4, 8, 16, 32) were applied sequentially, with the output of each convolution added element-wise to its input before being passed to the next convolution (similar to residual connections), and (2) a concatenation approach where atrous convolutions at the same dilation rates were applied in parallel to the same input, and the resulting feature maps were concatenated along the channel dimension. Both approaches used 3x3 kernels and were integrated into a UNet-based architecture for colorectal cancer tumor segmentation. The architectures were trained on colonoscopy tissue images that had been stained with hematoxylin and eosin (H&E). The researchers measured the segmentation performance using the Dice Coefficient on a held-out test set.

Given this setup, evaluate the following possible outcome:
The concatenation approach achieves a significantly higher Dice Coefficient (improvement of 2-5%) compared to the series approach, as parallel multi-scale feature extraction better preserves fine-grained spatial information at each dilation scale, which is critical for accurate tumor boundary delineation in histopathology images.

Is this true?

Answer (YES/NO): NO